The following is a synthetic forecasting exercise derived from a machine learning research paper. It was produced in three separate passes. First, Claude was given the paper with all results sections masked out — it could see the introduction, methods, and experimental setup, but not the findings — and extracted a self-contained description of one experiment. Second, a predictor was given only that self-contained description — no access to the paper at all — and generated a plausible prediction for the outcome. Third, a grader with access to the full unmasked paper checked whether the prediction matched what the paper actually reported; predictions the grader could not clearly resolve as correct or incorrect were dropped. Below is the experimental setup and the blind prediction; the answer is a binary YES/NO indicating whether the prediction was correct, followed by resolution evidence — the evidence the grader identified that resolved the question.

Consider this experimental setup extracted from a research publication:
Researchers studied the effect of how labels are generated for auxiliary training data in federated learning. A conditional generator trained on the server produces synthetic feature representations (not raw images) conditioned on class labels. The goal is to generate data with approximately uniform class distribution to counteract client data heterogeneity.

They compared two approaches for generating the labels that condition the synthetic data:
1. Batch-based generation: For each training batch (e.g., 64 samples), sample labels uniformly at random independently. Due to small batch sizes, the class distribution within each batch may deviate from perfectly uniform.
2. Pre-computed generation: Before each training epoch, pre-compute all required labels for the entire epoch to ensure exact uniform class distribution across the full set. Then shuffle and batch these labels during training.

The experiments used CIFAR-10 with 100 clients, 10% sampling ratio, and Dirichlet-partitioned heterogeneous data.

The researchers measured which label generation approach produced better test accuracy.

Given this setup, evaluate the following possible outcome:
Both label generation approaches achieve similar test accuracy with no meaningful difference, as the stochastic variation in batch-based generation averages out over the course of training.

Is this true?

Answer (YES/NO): NO